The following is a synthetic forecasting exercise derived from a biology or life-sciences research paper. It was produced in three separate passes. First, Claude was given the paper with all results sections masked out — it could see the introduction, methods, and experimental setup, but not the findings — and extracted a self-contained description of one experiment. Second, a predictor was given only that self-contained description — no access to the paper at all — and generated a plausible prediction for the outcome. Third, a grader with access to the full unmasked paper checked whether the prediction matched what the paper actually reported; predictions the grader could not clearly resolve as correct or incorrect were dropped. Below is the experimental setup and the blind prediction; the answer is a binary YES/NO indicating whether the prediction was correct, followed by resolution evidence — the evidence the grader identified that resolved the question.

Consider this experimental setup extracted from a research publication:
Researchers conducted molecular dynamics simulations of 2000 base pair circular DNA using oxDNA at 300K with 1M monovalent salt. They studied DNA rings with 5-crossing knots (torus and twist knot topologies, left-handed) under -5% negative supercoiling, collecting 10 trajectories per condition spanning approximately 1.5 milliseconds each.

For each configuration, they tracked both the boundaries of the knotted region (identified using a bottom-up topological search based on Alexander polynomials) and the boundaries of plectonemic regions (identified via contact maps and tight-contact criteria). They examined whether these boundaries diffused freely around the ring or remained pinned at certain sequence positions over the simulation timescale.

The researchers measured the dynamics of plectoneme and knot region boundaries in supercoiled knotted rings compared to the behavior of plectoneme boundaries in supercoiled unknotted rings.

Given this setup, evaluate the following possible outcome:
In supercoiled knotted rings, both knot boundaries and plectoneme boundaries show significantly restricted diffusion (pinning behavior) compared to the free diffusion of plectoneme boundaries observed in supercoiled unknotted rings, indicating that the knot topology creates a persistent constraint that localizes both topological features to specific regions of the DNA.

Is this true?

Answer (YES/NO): YES